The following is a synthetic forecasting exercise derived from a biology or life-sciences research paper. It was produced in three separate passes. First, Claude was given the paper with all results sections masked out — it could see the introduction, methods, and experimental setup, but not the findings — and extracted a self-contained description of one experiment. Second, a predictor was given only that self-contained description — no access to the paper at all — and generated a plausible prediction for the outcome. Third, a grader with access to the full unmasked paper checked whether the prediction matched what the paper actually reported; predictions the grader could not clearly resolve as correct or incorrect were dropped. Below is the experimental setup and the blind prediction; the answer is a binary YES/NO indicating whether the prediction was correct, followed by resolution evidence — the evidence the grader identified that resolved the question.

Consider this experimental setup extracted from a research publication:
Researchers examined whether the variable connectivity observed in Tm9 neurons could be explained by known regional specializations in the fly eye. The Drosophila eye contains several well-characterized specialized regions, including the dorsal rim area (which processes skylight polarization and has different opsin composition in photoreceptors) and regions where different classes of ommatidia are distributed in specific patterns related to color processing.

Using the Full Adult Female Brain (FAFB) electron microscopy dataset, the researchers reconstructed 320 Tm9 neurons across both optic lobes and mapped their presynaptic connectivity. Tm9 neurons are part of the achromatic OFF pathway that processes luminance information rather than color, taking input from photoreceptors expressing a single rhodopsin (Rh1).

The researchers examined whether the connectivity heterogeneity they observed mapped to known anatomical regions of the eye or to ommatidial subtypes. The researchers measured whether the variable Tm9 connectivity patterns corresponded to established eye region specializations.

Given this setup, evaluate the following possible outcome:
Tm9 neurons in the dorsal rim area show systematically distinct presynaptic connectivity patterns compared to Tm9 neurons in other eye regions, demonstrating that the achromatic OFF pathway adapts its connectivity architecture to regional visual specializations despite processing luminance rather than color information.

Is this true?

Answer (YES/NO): NO